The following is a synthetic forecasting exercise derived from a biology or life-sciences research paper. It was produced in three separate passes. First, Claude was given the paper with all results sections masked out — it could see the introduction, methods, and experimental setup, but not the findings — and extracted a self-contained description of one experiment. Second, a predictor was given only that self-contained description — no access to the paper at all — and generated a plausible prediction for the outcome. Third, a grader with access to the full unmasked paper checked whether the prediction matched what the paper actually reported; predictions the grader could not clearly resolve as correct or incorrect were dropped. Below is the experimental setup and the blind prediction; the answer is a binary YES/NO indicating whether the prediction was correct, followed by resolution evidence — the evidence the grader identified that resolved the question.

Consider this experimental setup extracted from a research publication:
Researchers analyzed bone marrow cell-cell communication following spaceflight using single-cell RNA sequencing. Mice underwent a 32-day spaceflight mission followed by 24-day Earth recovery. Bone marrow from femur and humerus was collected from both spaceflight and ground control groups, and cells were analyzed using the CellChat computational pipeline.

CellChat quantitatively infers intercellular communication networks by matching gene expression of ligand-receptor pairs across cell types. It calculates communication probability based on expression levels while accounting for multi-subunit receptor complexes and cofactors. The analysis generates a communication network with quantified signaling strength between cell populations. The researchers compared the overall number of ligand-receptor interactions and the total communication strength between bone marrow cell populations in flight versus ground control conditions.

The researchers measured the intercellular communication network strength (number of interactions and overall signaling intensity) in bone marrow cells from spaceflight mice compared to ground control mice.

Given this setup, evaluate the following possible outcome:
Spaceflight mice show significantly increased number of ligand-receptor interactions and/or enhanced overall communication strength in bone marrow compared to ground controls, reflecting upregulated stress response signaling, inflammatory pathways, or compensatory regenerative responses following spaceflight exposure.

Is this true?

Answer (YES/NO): NO